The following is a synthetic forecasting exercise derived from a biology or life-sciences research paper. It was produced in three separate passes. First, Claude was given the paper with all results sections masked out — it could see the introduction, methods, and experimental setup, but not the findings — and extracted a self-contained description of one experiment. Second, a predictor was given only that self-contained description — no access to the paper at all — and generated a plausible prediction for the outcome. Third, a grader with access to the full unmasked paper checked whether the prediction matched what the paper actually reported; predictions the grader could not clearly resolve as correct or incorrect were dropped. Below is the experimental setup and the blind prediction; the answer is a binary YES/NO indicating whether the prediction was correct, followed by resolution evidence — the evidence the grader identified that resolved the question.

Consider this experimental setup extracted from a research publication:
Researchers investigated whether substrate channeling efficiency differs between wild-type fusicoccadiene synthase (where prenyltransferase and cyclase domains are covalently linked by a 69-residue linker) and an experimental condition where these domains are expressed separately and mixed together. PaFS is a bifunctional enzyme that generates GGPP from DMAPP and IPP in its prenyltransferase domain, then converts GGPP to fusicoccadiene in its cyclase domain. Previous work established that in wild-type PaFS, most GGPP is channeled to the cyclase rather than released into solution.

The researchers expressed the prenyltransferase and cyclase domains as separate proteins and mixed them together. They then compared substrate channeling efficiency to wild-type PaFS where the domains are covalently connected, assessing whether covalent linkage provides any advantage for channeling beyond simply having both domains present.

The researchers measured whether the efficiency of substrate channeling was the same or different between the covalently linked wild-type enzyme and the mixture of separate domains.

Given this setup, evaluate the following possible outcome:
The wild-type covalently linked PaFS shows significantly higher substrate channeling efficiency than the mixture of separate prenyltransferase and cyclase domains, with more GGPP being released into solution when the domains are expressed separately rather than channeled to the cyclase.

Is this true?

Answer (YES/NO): YES